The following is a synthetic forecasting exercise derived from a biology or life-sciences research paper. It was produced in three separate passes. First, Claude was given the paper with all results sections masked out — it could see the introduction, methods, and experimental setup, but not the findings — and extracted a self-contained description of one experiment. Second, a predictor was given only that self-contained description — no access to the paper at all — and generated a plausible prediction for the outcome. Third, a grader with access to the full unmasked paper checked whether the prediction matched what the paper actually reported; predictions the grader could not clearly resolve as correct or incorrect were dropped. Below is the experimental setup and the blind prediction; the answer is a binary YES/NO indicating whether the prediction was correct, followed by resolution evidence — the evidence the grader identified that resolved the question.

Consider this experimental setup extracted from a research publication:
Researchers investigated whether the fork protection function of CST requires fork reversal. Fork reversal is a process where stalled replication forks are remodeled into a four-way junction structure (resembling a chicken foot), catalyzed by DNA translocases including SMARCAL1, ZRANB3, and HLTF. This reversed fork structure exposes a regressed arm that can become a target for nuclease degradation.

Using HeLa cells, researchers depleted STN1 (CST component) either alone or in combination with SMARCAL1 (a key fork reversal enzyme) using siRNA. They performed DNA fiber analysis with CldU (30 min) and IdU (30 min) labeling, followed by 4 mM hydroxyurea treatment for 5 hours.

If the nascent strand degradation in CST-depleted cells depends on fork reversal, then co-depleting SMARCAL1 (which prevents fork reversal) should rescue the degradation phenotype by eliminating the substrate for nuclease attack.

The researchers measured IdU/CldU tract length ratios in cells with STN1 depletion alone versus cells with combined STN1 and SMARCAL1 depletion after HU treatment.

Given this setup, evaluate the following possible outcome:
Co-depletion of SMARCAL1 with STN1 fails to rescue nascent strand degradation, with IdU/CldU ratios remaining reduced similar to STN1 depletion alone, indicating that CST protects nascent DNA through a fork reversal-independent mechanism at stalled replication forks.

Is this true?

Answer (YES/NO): NO